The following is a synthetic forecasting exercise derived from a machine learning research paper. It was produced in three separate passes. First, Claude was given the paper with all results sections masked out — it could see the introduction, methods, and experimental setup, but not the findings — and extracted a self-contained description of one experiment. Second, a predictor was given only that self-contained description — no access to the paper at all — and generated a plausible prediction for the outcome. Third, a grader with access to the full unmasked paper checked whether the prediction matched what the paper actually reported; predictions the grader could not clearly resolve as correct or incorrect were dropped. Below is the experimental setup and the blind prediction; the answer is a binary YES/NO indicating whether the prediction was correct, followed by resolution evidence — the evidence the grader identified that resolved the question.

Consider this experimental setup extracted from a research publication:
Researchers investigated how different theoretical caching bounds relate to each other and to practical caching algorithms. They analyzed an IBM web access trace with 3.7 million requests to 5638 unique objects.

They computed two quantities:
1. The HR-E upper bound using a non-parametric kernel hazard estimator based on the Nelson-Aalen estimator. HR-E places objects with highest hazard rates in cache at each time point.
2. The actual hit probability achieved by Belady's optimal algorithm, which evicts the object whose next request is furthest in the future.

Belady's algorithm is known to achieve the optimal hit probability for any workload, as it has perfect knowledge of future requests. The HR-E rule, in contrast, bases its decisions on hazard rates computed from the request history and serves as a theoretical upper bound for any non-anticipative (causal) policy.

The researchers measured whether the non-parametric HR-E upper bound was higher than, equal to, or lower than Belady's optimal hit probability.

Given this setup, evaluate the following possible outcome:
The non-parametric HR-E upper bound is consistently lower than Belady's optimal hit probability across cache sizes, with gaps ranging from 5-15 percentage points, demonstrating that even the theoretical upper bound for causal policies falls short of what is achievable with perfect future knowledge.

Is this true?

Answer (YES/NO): NO